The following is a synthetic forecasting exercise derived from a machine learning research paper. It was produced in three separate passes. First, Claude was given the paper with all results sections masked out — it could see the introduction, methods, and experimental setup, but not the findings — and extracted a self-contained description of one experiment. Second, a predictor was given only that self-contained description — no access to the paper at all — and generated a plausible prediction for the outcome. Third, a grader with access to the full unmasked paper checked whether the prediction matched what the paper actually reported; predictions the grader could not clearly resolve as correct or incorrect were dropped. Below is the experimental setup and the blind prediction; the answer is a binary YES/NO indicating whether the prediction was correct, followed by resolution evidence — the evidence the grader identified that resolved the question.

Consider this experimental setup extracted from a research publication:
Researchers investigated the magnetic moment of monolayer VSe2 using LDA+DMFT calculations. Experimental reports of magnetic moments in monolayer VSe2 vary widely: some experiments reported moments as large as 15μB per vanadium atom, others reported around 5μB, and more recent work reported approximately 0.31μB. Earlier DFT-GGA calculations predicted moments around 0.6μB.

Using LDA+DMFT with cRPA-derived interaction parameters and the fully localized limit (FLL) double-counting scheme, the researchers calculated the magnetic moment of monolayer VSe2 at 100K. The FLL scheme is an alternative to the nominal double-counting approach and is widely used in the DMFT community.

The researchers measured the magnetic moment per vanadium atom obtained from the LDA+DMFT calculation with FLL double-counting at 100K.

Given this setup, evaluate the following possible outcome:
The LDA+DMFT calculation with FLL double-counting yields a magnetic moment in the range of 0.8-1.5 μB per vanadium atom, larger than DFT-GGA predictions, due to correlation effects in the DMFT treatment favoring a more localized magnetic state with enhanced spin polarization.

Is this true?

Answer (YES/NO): NO